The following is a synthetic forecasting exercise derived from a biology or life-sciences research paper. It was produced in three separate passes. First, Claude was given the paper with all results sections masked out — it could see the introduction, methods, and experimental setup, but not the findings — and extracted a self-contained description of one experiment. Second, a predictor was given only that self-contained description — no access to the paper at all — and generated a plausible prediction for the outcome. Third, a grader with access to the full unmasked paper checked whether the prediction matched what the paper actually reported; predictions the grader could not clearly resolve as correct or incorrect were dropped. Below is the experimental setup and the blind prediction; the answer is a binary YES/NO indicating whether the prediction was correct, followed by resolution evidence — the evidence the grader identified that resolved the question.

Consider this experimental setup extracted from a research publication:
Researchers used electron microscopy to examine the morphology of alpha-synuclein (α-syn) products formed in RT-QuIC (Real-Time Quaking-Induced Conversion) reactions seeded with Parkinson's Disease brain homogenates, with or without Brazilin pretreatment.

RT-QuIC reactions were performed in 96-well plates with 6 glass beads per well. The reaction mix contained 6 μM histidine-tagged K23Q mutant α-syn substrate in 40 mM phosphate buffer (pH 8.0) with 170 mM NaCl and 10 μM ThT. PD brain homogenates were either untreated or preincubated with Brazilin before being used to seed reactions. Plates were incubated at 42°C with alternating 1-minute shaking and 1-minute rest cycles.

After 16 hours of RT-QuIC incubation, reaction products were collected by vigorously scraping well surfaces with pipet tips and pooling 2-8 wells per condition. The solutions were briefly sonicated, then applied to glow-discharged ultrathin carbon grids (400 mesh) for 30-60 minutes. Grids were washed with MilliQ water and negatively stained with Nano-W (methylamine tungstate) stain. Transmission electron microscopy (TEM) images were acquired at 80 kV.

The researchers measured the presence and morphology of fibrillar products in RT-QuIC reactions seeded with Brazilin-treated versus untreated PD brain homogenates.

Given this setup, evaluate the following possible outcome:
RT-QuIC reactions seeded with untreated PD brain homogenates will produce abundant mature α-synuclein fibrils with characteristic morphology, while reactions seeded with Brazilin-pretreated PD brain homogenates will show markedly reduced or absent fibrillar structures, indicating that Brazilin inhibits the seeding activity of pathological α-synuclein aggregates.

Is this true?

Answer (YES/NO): YES